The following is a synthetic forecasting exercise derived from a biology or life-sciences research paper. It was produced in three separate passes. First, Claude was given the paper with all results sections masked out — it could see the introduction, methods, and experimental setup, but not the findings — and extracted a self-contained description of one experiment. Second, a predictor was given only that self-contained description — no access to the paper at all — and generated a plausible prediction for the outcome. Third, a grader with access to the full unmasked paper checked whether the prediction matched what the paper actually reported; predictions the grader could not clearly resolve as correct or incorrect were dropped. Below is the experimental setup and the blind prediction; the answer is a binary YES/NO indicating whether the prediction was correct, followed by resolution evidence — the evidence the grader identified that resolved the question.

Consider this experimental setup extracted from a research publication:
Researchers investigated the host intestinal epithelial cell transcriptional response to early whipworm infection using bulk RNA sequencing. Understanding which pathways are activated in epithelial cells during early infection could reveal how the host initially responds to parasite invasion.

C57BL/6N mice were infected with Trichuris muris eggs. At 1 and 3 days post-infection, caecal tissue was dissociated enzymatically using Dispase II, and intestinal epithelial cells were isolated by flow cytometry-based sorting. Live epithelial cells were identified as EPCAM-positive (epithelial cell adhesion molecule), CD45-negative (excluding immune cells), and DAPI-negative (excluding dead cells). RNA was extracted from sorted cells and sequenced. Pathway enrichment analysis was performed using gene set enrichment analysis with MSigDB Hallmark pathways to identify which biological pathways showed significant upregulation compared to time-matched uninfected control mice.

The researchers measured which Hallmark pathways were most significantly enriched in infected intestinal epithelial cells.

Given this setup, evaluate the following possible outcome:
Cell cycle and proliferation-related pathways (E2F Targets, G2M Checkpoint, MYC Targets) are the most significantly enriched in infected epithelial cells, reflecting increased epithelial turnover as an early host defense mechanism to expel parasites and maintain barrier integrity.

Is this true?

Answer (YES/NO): NO